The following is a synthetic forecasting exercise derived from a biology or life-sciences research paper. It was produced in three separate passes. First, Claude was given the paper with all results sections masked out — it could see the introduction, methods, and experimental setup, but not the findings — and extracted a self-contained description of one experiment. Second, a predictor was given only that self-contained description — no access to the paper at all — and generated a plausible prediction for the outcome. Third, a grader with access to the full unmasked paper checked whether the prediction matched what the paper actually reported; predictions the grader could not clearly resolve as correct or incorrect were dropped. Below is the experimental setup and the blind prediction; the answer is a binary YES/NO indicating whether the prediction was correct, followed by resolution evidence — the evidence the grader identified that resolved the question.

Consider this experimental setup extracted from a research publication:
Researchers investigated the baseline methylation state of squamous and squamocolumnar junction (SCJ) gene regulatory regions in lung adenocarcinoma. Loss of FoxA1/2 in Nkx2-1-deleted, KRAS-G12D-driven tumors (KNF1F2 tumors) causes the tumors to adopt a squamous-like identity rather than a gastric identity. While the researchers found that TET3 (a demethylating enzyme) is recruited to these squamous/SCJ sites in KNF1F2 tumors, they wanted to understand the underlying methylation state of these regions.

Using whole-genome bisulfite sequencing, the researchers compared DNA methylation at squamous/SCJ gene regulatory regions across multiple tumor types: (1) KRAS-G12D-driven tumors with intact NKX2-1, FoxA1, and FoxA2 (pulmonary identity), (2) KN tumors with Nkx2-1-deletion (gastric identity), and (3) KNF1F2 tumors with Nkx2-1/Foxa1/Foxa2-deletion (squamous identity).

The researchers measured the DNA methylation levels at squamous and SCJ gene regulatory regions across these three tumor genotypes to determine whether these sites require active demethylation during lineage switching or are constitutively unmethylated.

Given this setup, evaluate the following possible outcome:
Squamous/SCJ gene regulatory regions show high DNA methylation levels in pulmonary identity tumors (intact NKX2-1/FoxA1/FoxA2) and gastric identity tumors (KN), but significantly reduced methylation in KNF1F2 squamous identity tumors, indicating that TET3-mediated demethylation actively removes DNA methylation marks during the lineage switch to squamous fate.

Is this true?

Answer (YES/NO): NO